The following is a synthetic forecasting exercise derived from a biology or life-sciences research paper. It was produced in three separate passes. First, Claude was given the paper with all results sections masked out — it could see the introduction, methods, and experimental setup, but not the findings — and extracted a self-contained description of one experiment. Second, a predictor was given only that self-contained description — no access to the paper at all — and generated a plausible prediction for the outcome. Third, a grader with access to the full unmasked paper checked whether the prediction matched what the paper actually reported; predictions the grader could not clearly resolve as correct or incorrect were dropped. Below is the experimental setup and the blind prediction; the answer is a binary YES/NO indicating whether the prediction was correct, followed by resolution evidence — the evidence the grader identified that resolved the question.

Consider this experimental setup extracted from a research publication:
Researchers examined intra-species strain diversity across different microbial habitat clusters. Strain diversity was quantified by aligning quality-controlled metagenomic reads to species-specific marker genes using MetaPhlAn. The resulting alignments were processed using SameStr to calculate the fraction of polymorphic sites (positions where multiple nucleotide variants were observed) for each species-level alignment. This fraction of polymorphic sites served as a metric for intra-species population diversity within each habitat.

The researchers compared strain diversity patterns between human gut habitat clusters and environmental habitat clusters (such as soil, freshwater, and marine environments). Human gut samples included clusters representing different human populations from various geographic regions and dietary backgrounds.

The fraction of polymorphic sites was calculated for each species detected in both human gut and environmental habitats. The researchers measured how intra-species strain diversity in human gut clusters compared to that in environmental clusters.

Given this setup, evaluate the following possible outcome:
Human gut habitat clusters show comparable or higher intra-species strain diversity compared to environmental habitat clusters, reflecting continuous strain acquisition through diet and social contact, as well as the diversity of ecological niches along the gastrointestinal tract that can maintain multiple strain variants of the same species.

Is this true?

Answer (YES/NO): NO